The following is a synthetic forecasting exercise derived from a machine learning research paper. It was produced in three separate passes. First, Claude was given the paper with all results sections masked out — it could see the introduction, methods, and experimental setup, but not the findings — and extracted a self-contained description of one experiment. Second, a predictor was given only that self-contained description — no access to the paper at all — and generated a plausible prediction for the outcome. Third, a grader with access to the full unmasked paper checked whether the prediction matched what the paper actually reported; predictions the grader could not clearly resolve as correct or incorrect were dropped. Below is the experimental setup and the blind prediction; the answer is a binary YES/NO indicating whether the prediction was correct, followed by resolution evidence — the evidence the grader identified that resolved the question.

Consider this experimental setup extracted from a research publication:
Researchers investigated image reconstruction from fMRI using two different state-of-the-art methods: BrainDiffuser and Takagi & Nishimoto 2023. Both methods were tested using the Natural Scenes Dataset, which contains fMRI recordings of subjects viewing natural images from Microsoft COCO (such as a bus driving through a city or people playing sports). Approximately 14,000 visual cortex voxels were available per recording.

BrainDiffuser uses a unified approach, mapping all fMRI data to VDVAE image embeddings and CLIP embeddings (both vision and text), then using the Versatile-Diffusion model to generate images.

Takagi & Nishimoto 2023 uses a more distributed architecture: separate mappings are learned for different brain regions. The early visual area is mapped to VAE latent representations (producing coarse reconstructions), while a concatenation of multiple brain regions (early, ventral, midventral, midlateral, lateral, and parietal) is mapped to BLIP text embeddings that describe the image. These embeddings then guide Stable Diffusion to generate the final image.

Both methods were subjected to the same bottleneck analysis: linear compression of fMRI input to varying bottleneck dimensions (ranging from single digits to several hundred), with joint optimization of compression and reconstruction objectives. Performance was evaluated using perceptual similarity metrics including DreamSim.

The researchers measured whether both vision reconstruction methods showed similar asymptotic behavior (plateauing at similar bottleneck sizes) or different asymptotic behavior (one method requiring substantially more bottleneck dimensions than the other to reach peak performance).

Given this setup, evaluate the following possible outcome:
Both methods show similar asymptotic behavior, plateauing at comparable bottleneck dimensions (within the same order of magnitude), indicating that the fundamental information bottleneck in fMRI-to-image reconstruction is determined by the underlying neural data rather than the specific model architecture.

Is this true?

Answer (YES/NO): YES